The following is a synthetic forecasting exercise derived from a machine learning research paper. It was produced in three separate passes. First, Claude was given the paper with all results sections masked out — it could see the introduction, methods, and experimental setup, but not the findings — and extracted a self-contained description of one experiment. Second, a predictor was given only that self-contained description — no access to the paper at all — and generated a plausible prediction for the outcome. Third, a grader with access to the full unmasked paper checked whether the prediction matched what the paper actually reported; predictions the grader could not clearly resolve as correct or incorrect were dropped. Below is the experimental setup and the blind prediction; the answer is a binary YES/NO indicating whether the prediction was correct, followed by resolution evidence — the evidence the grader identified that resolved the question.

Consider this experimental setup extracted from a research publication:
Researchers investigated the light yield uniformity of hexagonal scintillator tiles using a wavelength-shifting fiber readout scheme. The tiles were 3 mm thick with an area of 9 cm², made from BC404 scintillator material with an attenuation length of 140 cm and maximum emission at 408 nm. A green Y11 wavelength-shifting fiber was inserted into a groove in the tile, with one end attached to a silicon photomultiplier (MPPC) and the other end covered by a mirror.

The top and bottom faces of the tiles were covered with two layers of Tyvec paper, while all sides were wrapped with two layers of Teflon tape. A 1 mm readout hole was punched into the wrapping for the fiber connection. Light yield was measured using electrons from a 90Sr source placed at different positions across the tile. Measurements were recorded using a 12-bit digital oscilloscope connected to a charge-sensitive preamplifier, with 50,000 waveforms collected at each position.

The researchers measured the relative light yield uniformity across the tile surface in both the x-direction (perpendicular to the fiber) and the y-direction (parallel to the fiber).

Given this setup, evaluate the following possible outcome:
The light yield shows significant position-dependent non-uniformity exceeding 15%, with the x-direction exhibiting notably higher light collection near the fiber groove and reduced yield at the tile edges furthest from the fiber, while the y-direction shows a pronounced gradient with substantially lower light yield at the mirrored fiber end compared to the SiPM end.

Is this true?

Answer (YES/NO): NO